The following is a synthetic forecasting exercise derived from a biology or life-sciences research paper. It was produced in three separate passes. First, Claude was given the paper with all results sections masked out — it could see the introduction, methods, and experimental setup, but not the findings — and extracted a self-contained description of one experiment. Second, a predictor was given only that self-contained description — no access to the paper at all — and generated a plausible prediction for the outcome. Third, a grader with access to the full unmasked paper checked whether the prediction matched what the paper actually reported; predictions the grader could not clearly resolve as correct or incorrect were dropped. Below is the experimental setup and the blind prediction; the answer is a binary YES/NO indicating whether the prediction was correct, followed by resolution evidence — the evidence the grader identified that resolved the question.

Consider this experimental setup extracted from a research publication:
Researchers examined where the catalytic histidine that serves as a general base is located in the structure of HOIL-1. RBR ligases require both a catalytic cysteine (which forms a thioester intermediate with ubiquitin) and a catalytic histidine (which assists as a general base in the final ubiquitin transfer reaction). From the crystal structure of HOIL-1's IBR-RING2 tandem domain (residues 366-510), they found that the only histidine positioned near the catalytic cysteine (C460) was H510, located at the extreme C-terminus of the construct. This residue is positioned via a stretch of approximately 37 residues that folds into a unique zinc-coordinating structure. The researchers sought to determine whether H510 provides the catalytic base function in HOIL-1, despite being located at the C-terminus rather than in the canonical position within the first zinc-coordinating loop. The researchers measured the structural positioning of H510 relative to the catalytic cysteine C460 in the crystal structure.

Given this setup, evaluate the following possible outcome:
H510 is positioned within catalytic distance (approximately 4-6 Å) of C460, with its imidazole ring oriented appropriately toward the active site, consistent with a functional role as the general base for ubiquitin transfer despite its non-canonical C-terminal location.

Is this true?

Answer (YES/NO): NO